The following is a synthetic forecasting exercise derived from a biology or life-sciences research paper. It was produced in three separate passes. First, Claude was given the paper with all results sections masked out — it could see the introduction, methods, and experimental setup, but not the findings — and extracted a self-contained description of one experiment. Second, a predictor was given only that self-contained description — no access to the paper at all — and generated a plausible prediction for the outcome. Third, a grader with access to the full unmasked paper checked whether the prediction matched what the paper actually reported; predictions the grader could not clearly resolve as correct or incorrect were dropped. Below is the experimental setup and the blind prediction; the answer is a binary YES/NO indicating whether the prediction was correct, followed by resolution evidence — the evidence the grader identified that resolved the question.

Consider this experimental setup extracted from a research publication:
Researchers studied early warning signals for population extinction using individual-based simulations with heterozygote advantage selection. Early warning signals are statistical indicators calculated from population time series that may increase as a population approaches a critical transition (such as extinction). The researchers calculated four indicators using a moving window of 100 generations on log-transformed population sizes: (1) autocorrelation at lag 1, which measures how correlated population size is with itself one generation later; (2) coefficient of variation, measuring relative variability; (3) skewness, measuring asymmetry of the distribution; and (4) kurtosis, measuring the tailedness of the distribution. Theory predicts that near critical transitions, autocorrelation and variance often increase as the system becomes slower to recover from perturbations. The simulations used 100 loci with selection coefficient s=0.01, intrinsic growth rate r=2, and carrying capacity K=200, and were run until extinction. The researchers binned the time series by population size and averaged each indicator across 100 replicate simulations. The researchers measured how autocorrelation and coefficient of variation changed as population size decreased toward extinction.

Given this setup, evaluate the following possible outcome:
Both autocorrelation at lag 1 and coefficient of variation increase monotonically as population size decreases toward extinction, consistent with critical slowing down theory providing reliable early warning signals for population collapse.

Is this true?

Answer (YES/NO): NO